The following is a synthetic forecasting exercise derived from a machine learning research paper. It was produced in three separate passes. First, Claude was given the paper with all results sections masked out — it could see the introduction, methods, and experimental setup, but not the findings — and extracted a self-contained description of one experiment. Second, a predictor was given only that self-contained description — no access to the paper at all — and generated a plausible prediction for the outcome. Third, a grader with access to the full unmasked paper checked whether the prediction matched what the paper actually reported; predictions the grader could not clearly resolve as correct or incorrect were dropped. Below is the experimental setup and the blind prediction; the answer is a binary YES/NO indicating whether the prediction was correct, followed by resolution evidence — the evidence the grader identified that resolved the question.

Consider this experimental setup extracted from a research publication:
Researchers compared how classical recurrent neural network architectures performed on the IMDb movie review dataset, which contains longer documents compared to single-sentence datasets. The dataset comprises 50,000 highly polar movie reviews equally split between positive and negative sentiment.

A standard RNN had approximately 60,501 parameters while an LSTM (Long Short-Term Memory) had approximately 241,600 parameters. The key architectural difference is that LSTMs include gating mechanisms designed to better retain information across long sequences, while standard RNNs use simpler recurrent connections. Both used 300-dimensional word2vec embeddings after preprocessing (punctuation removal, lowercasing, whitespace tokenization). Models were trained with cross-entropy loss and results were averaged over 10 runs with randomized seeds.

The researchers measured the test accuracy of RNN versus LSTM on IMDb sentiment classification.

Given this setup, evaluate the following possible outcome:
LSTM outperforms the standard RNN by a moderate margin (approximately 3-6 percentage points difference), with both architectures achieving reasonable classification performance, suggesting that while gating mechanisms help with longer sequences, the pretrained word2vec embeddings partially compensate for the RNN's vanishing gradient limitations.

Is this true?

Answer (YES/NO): NO